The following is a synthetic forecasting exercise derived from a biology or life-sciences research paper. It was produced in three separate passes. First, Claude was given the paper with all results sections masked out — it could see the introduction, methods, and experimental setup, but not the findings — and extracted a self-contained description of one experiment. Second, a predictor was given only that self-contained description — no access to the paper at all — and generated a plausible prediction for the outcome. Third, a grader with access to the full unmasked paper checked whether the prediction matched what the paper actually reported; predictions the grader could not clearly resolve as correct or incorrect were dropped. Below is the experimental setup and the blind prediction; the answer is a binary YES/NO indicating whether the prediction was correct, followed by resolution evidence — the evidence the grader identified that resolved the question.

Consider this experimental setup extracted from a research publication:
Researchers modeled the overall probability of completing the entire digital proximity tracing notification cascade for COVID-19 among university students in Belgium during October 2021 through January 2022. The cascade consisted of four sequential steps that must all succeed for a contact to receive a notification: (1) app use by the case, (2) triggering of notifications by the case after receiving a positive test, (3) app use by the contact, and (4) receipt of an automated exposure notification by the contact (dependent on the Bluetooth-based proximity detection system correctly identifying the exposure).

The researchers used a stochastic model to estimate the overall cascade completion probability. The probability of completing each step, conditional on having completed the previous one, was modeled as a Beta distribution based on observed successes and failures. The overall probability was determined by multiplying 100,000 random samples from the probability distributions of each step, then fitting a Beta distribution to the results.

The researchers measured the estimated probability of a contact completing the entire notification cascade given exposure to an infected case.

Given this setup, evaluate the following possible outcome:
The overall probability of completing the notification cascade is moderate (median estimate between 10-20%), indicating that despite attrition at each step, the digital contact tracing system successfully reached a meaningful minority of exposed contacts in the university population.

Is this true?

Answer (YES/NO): NO